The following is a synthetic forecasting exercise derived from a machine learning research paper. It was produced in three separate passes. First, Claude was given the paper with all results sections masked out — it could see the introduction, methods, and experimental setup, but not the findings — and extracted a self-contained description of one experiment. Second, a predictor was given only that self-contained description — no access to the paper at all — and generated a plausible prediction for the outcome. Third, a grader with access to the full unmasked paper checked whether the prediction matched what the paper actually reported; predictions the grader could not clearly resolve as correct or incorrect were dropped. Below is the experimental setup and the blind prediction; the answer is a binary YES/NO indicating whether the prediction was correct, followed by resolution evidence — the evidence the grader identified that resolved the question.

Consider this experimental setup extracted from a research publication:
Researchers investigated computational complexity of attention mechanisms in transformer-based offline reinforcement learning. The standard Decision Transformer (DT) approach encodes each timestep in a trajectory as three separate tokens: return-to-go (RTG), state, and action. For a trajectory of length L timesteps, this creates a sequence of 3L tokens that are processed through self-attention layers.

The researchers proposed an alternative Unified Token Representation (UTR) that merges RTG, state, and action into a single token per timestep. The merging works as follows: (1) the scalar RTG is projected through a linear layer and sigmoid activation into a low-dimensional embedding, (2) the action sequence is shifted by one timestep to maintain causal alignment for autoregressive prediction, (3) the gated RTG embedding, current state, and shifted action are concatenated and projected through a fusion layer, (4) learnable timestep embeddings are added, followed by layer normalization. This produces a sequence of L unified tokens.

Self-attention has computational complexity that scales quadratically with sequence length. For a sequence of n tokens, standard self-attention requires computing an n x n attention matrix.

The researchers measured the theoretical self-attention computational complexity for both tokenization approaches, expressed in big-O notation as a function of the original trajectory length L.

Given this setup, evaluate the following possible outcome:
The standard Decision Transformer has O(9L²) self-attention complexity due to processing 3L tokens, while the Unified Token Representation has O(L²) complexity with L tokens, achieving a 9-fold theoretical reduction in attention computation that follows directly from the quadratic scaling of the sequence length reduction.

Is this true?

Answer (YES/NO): YES